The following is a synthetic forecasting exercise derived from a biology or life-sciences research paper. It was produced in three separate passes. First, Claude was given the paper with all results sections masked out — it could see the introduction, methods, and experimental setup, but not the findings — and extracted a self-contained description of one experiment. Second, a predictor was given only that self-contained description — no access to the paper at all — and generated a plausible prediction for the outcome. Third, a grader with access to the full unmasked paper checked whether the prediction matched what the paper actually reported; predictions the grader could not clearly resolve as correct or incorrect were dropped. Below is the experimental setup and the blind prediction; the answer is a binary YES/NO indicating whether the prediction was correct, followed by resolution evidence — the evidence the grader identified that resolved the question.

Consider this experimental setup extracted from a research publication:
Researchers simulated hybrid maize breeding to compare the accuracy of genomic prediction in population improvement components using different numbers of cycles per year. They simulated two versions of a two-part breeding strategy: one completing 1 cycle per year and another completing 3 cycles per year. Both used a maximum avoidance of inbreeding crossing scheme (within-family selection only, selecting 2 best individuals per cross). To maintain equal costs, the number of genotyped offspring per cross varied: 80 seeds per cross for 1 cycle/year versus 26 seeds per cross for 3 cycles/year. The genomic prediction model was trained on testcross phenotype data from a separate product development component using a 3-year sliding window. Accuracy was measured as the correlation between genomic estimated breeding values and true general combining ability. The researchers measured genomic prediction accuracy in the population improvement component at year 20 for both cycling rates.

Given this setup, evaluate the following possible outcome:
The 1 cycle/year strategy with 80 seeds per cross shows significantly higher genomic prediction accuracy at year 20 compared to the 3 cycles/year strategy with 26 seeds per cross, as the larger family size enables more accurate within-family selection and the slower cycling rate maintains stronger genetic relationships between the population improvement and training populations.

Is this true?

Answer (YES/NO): YES